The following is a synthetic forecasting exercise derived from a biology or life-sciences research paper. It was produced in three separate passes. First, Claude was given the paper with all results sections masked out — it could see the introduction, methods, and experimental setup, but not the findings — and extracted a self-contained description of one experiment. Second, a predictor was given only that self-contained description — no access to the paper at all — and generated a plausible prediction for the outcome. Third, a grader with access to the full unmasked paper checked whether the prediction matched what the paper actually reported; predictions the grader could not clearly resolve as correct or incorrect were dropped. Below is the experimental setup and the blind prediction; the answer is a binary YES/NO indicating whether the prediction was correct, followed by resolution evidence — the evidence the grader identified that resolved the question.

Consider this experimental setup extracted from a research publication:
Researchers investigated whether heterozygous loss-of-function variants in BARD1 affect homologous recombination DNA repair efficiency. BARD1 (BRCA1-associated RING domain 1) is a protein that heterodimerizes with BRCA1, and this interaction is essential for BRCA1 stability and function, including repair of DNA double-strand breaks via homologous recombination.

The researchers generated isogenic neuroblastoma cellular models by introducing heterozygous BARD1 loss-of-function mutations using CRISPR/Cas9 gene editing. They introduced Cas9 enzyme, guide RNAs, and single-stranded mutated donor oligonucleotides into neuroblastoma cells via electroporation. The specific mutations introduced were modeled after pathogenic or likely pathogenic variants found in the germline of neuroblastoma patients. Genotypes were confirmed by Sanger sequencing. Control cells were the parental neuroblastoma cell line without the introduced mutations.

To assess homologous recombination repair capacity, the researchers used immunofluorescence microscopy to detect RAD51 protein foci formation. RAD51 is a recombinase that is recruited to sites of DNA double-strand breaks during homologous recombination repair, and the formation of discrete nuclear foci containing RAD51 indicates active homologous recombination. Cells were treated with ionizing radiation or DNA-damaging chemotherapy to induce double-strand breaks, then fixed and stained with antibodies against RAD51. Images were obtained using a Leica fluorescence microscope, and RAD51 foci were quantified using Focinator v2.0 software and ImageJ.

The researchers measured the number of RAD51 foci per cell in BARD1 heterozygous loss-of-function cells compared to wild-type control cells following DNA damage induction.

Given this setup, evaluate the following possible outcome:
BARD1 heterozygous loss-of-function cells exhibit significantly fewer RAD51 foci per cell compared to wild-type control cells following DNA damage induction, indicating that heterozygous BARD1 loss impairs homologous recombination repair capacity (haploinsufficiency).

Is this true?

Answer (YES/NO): YES